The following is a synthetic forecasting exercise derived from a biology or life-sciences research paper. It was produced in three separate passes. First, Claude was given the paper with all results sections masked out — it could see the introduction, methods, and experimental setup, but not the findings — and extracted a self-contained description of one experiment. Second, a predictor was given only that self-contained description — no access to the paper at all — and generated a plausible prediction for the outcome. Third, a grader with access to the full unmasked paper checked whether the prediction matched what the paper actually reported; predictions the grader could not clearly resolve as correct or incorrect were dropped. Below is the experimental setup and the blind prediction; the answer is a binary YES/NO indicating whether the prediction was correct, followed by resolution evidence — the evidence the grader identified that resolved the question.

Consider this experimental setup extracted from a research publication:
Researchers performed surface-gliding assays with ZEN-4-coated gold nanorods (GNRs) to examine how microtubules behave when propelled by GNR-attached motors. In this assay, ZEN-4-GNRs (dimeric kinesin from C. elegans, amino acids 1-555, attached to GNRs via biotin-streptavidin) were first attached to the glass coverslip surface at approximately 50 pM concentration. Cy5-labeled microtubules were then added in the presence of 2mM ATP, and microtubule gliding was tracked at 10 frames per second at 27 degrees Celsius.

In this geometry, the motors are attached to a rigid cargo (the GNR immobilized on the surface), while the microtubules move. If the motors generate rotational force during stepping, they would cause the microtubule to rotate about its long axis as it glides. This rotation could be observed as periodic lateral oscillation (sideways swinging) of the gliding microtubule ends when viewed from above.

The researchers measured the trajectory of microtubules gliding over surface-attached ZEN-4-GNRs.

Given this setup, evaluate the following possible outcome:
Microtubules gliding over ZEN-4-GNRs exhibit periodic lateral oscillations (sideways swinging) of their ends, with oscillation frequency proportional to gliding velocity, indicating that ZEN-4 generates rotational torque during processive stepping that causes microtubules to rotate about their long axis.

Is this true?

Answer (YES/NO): NO